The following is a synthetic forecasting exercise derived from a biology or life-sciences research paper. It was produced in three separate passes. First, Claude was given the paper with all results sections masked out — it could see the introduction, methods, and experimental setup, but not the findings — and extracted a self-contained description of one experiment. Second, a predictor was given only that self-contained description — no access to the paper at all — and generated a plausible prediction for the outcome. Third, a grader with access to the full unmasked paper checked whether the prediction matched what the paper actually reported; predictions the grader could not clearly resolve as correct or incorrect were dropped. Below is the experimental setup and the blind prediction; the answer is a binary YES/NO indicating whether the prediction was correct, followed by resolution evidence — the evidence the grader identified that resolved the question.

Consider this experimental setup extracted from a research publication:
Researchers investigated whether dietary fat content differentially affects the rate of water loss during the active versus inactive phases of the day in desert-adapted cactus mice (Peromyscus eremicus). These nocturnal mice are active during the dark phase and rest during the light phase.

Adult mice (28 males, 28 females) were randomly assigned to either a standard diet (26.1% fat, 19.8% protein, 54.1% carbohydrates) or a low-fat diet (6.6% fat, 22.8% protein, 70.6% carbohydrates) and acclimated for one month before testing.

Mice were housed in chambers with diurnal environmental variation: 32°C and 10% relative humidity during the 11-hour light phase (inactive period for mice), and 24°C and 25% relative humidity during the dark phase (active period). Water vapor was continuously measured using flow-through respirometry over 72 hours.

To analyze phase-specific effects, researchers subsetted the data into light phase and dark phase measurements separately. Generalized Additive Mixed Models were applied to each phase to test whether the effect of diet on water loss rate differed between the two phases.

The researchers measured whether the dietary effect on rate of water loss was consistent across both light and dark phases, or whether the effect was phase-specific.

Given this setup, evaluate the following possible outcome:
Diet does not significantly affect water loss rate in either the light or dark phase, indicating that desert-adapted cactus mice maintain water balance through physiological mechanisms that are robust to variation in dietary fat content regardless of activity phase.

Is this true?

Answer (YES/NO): NO